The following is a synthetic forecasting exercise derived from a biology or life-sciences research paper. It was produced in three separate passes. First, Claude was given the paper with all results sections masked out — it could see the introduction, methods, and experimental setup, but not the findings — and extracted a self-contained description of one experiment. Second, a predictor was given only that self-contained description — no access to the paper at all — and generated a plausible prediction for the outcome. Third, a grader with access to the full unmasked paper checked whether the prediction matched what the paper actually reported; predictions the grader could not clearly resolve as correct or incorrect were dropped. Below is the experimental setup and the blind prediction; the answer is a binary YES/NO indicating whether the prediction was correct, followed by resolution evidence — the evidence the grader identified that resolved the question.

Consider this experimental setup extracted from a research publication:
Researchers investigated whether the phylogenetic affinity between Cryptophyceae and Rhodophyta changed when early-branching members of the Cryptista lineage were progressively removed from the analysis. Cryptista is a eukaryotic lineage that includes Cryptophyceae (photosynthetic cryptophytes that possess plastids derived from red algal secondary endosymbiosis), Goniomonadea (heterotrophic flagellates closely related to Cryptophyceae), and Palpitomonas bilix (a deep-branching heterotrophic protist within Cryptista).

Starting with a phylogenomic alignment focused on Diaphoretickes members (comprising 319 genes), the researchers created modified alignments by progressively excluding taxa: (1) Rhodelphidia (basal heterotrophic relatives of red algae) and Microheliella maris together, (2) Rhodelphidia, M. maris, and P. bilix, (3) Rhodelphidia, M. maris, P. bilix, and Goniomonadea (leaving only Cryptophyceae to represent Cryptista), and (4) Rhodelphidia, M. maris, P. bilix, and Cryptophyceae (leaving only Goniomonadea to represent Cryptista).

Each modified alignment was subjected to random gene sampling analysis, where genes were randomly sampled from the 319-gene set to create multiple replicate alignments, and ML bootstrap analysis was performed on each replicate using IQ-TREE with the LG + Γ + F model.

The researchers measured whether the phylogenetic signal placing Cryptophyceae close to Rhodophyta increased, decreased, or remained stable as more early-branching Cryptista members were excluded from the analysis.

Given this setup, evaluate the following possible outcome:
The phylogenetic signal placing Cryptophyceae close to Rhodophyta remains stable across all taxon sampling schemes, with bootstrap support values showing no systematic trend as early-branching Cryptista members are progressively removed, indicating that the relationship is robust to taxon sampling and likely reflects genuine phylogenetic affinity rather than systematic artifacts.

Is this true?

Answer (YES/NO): NO